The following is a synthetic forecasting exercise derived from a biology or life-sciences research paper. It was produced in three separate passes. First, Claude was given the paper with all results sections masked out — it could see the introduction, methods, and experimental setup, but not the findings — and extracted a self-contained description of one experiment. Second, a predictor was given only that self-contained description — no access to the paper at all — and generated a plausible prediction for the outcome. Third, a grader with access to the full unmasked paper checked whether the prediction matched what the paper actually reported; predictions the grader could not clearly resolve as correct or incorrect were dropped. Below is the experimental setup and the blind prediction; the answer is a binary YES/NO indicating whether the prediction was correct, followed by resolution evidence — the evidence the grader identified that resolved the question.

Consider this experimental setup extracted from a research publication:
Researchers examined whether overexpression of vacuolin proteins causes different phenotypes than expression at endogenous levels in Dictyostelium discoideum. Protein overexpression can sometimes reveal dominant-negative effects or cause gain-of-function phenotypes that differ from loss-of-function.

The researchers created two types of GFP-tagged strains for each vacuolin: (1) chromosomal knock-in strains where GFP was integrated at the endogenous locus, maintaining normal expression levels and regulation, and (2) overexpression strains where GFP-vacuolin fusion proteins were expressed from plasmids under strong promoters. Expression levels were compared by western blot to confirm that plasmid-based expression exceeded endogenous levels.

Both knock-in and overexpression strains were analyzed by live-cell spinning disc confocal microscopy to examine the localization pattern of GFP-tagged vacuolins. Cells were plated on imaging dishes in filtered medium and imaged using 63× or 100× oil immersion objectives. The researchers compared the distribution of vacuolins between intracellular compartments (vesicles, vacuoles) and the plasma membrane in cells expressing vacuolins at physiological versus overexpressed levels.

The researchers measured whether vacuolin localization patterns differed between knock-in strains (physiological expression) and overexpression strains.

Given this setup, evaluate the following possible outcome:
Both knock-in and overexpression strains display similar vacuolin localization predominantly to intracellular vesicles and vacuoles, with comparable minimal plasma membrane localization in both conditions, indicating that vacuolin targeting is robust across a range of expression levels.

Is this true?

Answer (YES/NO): NO